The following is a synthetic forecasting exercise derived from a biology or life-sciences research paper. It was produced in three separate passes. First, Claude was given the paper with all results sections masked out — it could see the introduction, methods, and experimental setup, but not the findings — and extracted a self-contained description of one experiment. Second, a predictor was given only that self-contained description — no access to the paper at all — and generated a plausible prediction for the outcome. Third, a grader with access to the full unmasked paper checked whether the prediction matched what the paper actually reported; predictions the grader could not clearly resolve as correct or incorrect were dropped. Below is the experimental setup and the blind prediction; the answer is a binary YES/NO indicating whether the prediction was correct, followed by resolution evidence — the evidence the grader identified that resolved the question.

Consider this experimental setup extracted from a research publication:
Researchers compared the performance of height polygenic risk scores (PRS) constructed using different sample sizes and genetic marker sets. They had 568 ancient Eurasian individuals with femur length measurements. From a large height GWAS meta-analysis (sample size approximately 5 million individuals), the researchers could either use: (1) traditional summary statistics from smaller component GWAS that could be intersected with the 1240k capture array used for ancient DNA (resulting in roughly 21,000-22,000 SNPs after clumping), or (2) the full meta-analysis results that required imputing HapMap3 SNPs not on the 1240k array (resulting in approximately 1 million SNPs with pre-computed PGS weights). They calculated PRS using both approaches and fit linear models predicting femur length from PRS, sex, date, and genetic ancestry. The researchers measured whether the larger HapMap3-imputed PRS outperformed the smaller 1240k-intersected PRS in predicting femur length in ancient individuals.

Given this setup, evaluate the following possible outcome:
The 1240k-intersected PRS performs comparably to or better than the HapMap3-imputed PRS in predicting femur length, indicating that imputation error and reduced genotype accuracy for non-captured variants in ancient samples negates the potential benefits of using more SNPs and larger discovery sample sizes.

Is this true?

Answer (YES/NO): YES